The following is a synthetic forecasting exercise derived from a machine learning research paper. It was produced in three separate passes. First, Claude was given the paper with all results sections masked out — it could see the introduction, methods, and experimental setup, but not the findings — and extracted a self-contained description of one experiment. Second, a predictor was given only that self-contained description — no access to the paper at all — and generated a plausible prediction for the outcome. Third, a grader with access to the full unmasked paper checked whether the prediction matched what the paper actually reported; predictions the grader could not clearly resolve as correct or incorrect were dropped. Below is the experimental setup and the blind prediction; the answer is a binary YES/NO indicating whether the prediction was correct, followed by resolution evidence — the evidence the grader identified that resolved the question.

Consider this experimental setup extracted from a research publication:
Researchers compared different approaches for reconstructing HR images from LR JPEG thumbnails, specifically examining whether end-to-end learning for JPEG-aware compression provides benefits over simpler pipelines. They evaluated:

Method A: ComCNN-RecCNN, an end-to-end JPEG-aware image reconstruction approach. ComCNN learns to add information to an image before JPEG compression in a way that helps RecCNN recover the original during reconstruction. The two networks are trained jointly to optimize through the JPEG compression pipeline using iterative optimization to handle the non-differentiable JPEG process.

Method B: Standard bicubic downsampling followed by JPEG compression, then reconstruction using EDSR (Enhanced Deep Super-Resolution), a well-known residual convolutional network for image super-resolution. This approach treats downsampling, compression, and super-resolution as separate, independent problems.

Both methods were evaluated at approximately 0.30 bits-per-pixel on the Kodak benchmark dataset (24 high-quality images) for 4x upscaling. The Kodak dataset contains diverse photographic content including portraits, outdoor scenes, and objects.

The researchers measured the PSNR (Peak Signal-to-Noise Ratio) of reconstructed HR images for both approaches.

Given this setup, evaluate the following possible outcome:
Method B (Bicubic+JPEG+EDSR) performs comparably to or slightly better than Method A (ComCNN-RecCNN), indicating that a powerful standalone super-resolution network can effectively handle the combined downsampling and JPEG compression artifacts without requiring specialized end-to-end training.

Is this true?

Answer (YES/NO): NO